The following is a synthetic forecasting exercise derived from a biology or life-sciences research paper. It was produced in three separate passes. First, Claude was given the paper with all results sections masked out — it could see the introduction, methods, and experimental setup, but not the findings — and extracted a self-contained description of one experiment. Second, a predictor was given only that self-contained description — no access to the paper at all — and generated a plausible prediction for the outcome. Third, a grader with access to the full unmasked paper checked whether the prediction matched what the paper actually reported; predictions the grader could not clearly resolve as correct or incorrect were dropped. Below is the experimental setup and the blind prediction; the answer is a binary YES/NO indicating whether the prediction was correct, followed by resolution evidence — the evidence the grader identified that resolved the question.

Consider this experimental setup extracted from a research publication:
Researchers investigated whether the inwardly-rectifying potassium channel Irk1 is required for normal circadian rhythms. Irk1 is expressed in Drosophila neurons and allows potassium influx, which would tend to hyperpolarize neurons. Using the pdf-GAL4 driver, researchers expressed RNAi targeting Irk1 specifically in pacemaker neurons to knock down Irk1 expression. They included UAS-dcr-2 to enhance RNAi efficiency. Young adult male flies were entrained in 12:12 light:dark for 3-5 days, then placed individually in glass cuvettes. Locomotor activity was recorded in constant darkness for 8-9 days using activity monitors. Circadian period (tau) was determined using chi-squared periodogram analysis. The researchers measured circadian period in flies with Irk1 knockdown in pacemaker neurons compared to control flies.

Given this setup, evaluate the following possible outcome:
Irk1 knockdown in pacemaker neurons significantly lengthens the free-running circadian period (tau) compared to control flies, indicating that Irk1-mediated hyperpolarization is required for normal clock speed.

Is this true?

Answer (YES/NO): YES